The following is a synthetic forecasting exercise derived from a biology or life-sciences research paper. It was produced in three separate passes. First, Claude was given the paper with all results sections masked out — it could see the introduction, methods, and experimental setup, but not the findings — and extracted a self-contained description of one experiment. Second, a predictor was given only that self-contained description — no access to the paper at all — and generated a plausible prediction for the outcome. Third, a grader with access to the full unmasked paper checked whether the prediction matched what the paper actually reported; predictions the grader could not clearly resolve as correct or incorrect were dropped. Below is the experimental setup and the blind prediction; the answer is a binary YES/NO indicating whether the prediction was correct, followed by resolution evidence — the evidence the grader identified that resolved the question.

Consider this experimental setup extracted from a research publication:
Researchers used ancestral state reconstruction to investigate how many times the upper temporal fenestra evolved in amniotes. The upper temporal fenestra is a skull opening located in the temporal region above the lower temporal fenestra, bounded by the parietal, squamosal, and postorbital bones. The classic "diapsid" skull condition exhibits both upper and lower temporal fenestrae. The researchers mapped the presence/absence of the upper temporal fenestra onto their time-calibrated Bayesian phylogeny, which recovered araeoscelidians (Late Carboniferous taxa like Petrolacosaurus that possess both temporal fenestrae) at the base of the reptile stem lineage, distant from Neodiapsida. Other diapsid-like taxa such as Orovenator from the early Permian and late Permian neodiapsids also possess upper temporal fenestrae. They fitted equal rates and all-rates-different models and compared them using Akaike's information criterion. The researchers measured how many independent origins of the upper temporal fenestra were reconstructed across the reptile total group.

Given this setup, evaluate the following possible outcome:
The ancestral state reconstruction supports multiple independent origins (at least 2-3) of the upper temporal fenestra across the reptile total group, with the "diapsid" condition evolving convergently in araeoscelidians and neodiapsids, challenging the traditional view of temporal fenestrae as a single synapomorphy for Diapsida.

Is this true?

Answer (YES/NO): YES